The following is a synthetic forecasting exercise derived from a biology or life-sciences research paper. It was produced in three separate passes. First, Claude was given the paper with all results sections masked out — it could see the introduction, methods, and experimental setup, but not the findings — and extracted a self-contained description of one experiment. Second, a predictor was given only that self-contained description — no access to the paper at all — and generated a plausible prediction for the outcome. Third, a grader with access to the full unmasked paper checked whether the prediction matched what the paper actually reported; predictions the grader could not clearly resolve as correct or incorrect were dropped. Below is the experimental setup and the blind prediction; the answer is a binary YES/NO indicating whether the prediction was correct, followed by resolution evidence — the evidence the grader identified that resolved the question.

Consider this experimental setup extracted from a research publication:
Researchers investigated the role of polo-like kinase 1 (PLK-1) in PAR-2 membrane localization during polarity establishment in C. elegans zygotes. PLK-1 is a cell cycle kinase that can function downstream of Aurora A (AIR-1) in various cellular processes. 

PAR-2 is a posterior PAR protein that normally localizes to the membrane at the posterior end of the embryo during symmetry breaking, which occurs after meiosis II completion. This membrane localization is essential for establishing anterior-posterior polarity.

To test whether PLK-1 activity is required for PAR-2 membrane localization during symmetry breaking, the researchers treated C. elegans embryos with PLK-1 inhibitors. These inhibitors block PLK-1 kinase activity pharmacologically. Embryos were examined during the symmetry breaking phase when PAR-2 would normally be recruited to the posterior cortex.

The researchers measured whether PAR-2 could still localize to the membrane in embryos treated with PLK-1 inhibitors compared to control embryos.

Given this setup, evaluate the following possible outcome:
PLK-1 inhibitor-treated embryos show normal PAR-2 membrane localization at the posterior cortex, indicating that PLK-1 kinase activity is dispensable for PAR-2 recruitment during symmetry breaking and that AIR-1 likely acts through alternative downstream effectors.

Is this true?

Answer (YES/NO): NO